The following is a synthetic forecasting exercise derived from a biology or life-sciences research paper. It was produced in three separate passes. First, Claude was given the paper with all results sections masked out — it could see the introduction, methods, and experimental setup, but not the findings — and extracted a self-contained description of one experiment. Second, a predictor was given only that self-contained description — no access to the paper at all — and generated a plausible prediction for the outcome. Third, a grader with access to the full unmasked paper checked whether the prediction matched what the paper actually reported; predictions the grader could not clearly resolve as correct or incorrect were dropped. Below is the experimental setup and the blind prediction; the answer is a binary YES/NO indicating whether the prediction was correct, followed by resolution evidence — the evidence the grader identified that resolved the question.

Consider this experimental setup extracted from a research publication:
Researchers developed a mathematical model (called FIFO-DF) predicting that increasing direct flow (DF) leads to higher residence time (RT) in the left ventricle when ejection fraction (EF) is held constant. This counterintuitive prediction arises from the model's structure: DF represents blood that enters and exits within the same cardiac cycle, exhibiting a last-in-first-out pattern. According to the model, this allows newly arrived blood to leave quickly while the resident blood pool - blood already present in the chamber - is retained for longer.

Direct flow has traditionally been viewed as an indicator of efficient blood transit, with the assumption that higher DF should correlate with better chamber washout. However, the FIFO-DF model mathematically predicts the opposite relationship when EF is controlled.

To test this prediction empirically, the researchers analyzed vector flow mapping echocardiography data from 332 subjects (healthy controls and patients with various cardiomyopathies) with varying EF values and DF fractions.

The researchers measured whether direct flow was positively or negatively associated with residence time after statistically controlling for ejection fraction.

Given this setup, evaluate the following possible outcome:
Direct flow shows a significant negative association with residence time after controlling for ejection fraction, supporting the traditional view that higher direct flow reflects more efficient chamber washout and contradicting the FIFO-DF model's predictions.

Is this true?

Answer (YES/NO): NO